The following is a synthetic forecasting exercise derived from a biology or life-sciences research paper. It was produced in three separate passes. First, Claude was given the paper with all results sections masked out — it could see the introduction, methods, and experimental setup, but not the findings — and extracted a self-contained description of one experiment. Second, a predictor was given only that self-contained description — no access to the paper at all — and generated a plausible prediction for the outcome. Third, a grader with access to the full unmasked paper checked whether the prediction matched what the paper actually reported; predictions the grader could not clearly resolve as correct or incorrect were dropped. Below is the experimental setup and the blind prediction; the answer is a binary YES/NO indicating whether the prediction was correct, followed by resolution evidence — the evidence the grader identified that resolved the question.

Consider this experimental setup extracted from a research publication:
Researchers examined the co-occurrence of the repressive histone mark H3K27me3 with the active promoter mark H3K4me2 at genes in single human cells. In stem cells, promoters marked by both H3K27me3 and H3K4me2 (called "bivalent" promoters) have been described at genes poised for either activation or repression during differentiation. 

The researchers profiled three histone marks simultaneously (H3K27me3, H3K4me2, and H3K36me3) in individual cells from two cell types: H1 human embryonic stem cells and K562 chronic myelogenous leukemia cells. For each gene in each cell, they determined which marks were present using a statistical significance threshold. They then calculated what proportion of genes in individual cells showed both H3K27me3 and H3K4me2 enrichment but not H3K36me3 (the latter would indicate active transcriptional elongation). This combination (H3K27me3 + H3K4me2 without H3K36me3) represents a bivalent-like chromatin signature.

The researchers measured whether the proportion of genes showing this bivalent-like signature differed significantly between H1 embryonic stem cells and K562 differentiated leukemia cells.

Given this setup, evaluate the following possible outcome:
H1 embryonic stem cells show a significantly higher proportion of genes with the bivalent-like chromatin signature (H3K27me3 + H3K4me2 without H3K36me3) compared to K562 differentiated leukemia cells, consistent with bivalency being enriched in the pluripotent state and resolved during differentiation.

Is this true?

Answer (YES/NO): YES